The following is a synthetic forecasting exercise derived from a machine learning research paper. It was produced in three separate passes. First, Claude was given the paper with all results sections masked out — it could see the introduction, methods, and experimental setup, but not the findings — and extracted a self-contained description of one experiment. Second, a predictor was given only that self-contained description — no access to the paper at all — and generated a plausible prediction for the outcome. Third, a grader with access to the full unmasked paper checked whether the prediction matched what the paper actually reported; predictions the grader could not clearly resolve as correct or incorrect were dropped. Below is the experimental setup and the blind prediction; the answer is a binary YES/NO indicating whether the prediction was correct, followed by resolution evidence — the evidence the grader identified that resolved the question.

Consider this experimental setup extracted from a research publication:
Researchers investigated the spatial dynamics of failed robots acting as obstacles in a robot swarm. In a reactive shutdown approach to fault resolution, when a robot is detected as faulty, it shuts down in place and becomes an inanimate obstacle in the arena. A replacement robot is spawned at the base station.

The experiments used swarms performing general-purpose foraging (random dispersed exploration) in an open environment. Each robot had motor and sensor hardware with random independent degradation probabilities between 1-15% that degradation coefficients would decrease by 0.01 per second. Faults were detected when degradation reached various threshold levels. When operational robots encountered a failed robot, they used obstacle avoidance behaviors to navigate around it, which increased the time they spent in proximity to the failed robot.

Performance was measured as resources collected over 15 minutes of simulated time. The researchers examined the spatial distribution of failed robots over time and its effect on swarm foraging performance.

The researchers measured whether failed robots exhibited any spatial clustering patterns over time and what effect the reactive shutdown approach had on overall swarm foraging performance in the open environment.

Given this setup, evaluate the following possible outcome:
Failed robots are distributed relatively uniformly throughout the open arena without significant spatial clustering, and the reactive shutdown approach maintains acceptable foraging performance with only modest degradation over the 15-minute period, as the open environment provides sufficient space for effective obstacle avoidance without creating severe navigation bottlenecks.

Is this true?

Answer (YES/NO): NO